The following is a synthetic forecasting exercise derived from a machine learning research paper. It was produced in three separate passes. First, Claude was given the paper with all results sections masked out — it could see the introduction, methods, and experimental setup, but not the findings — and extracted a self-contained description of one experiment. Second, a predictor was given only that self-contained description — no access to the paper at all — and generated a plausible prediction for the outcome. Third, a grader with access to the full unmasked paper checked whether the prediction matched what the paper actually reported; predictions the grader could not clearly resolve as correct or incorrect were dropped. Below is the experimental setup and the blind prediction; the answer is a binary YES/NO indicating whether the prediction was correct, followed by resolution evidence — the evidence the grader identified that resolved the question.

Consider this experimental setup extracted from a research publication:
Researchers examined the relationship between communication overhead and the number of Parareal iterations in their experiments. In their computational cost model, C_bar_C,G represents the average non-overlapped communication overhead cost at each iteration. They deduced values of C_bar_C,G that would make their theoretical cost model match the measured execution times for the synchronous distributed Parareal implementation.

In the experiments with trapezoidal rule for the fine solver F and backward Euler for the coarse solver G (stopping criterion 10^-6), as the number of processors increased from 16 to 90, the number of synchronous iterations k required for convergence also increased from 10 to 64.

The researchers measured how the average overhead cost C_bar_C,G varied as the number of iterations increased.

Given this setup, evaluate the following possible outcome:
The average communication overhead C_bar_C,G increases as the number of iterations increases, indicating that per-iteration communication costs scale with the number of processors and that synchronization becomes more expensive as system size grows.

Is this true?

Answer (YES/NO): NO